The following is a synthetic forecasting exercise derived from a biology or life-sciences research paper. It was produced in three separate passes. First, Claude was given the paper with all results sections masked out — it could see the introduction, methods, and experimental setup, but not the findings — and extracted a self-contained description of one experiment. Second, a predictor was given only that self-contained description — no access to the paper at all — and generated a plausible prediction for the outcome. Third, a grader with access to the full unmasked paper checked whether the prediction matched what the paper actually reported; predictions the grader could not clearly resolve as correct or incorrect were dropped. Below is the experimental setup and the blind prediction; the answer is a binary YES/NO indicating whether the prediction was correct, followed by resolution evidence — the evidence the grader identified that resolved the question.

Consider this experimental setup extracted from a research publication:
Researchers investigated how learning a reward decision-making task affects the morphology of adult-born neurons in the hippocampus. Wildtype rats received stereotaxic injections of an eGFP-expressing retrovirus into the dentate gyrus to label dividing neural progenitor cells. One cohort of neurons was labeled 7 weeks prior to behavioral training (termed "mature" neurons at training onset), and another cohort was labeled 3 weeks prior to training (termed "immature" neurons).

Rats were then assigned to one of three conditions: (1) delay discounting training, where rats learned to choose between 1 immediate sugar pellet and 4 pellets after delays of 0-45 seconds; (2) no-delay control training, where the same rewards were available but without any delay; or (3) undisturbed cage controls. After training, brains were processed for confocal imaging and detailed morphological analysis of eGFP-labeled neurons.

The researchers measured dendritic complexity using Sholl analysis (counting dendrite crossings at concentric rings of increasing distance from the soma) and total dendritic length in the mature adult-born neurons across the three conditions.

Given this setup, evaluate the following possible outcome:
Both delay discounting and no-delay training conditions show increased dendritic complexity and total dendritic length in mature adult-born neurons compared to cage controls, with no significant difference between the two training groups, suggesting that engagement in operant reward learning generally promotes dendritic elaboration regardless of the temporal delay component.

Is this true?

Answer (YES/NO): NO